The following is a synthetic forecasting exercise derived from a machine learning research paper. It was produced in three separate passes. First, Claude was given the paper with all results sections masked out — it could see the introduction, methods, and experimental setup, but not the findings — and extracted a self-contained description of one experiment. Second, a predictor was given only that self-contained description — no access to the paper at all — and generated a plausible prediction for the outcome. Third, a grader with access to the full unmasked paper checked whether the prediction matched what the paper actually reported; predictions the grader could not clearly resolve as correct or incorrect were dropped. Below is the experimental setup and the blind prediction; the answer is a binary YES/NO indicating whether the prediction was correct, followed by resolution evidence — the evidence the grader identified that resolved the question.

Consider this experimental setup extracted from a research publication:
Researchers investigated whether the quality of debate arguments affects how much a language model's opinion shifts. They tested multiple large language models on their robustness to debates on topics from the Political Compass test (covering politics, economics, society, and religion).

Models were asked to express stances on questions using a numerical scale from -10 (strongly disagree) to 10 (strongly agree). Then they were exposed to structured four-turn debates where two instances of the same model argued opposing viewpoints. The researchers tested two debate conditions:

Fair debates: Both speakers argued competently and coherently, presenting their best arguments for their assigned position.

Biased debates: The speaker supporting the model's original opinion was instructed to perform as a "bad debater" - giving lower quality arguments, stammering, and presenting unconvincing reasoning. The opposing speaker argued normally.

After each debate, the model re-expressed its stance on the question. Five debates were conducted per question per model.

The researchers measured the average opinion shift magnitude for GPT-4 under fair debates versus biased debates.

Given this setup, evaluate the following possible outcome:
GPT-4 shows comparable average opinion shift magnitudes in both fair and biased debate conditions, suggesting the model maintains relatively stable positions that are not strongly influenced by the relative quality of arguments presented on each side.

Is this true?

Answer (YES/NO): NO